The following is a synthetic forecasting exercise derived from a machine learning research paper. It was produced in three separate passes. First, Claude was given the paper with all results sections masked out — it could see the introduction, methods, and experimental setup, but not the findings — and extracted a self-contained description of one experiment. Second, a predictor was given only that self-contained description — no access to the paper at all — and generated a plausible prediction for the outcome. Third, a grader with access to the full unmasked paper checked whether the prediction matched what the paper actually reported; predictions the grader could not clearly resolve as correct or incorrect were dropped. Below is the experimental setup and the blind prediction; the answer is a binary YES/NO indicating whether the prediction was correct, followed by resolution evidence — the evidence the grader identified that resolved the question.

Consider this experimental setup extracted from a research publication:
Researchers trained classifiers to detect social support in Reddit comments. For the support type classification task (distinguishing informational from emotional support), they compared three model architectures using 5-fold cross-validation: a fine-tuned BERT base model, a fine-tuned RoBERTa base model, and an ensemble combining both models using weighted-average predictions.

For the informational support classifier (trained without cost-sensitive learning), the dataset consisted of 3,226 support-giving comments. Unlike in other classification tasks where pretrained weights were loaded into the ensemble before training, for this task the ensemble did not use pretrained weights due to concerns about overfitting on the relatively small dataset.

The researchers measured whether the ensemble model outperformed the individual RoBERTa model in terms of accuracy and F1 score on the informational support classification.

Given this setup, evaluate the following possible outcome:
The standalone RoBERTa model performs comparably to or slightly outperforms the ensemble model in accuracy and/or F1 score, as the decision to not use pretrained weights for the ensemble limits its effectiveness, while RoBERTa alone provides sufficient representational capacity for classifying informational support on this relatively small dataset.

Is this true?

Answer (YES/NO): YES